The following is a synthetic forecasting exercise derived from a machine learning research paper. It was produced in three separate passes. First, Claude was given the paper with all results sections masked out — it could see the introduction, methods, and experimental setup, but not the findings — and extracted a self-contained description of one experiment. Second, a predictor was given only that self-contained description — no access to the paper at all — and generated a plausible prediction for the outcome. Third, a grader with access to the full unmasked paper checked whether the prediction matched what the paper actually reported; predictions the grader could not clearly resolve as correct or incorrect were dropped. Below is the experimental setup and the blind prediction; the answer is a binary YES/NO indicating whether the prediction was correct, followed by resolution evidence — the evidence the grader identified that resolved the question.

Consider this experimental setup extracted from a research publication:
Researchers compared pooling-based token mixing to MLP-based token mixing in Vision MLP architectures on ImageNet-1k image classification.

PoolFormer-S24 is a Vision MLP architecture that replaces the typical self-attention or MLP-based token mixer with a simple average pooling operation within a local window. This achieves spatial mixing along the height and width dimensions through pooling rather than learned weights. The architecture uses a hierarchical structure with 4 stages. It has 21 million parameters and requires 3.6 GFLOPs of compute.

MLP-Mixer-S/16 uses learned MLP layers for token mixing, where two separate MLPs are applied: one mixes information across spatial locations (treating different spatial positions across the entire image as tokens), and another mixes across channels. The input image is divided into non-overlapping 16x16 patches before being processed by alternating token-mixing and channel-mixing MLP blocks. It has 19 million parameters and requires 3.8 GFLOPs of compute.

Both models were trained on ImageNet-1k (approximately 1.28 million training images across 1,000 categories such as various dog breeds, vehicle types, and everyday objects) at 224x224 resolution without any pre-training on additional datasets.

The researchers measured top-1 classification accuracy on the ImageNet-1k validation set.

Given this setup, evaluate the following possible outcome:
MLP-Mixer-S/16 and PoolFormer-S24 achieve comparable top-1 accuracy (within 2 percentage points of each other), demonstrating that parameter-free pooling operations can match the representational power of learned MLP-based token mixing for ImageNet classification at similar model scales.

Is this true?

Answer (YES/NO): NO